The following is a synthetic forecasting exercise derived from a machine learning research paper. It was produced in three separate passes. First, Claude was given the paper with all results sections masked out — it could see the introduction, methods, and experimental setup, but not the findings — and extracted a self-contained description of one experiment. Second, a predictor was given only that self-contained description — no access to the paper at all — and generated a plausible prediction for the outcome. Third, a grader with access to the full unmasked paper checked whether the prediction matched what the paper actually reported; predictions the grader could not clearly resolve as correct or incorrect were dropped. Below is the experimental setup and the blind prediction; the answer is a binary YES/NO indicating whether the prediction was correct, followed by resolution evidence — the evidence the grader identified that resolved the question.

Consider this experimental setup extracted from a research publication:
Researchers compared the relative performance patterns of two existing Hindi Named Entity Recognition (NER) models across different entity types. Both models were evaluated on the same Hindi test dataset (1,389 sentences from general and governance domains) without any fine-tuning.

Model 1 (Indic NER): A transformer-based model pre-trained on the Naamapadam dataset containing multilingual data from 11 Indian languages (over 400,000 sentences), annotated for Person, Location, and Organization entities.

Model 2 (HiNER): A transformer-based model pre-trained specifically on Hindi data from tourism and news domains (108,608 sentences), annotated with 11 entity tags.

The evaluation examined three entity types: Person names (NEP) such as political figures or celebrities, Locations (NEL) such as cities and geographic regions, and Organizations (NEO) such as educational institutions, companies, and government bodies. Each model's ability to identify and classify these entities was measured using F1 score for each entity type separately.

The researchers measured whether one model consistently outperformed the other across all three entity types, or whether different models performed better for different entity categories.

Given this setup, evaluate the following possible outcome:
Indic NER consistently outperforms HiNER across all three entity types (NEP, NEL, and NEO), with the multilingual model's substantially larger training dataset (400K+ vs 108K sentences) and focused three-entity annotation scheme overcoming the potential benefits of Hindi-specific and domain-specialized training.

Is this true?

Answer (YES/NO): NO